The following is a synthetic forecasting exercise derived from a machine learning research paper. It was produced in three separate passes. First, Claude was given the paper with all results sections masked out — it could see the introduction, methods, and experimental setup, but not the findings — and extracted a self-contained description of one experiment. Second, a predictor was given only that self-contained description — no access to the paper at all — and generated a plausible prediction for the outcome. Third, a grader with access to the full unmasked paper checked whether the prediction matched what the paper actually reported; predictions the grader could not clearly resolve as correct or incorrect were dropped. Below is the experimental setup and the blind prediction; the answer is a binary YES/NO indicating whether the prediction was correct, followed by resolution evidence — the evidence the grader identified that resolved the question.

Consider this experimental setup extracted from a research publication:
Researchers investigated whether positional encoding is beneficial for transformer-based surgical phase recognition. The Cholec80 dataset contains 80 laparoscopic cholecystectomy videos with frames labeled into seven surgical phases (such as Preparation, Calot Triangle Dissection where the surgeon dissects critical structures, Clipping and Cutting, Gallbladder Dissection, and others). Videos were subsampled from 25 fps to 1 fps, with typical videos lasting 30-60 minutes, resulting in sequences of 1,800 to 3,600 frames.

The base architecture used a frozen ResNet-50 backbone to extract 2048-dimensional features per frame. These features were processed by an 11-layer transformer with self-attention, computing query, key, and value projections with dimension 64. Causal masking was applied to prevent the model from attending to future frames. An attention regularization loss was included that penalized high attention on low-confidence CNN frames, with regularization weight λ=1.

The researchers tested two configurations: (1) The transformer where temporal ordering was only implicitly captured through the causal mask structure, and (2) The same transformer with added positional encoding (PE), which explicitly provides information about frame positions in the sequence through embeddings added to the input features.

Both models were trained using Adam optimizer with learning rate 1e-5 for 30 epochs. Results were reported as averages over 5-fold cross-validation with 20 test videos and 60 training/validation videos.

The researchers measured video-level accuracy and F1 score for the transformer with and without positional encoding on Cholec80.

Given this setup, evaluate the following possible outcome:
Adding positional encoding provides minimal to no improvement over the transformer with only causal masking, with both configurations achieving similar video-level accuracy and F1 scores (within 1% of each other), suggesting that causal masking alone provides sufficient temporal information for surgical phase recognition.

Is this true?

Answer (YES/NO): NO